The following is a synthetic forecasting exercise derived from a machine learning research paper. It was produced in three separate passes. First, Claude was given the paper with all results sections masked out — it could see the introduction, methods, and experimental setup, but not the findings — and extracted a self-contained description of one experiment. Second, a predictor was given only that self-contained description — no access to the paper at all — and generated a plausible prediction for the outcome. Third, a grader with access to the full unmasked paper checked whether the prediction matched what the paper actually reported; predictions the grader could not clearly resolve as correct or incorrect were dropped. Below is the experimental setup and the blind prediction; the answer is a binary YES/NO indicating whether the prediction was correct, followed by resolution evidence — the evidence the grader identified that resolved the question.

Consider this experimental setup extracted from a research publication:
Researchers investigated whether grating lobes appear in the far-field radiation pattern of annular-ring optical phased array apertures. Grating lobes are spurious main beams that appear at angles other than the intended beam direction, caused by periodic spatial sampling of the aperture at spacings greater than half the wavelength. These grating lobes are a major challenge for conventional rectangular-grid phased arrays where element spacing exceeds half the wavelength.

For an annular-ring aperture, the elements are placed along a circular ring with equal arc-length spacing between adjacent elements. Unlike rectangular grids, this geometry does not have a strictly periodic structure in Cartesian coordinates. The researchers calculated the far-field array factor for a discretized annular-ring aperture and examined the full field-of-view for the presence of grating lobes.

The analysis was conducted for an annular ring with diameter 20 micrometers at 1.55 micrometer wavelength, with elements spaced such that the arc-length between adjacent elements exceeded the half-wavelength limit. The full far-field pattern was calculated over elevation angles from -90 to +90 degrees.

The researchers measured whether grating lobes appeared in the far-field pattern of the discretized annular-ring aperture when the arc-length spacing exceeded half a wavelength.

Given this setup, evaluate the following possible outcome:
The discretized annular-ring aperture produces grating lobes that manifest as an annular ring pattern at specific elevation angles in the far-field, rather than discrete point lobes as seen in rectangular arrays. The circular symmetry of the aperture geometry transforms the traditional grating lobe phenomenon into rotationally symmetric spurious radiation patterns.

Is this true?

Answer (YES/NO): NO